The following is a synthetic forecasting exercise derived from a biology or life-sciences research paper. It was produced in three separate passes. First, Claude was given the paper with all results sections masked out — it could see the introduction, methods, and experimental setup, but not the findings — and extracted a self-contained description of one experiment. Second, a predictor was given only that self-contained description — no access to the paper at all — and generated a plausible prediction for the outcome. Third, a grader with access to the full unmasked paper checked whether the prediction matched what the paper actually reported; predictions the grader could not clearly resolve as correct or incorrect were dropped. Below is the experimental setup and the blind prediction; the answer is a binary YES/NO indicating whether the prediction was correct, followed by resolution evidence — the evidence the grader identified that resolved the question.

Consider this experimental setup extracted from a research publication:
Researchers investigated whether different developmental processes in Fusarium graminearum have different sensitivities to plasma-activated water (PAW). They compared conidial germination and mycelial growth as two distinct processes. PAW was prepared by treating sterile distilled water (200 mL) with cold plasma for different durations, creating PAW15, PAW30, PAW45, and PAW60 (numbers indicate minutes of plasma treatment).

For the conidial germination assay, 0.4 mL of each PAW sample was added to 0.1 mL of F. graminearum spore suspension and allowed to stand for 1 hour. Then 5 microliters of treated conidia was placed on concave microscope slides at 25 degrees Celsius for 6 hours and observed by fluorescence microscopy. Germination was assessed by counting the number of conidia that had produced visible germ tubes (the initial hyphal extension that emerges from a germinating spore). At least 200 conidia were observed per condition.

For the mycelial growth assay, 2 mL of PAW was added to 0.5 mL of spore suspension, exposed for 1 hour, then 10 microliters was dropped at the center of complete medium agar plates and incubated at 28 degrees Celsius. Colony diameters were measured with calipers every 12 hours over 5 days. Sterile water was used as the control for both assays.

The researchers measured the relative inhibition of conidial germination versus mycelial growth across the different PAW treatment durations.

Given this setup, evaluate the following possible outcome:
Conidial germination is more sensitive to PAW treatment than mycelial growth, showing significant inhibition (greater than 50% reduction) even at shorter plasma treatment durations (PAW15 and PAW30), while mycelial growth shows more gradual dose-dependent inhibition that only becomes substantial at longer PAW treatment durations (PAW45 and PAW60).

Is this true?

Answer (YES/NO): NO